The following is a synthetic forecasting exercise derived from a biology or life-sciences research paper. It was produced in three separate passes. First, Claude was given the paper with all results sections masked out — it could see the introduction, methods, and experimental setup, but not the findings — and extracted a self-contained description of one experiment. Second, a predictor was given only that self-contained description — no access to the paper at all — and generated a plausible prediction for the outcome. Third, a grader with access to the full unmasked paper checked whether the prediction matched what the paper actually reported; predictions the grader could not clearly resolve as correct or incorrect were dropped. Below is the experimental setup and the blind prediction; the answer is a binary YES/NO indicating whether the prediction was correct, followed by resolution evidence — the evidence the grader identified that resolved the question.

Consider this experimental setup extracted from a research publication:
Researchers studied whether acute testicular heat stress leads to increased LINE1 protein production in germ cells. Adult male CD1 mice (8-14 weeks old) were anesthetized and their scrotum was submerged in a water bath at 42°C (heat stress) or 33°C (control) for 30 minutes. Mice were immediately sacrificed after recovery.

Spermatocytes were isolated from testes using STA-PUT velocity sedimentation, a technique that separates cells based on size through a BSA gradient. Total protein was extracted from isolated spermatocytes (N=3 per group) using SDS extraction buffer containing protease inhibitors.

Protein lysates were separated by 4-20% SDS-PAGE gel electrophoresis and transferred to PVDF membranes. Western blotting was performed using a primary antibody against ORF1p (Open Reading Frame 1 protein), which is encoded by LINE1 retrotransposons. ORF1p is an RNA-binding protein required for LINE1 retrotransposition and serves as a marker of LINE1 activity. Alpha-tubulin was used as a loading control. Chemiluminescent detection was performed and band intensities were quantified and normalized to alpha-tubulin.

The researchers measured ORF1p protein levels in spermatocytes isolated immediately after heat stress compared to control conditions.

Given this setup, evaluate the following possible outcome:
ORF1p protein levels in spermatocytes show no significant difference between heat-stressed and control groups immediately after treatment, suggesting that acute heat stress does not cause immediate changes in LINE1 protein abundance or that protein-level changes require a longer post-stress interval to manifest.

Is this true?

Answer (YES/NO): NO